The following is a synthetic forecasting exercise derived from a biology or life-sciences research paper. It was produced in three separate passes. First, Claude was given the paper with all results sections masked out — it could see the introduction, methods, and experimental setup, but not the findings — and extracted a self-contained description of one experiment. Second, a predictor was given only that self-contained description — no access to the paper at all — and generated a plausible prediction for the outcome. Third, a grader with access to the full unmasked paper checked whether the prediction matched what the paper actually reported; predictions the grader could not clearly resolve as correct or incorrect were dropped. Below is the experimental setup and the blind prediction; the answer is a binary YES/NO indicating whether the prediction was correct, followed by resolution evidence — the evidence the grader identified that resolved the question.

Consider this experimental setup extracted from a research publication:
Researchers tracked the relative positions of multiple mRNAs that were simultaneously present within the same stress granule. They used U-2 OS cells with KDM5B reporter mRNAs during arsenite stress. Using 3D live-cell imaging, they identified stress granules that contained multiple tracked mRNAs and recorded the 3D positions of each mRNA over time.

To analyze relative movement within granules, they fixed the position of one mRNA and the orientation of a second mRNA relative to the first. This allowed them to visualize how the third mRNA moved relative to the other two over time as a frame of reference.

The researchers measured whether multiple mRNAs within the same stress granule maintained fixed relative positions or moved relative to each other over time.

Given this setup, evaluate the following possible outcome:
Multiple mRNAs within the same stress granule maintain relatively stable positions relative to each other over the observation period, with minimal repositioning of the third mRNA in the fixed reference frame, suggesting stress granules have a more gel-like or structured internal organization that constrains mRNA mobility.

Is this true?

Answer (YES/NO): YES